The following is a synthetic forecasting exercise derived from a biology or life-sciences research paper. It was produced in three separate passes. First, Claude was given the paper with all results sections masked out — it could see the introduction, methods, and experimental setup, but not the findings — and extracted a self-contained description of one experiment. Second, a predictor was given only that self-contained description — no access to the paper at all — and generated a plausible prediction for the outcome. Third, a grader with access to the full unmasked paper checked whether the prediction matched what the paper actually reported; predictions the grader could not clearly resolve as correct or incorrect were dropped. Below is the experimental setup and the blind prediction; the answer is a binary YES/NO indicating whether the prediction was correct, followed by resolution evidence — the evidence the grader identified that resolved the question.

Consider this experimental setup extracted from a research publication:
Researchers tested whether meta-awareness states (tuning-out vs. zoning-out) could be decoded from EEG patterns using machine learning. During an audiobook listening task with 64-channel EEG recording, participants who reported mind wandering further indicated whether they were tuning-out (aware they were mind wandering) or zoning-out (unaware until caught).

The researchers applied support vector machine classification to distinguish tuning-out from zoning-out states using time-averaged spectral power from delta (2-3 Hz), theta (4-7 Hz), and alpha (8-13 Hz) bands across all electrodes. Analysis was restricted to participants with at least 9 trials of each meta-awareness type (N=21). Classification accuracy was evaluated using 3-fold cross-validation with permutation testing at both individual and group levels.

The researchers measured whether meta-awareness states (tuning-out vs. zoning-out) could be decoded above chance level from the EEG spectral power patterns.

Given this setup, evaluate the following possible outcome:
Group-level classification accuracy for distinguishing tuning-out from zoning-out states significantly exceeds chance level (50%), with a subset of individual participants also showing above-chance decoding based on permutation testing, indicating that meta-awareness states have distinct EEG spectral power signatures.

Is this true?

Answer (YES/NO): YES